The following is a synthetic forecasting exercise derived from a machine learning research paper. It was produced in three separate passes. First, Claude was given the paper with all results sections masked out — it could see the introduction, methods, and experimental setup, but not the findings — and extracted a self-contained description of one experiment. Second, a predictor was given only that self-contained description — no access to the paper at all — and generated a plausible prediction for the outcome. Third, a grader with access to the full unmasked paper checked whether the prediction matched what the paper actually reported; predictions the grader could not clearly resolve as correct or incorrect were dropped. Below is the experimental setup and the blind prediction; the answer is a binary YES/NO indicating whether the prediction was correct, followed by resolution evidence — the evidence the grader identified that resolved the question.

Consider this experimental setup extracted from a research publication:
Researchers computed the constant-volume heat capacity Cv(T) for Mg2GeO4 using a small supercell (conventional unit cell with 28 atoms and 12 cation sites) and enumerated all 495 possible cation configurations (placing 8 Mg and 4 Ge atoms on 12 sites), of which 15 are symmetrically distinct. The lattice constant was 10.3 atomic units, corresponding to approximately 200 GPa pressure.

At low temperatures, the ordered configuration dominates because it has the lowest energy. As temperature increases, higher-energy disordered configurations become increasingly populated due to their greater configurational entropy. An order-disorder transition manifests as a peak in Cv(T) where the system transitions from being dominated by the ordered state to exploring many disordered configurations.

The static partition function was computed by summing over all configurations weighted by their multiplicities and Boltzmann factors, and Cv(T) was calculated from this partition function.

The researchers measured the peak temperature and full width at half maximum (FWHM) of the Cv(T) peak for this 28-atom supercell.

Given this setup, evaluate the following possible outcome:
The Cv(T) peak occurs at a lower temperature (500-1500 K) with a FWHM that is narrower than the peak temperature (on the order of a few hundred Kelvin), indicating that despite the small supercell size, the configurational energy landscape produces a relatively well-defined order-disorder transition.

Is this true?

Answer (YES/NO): NO